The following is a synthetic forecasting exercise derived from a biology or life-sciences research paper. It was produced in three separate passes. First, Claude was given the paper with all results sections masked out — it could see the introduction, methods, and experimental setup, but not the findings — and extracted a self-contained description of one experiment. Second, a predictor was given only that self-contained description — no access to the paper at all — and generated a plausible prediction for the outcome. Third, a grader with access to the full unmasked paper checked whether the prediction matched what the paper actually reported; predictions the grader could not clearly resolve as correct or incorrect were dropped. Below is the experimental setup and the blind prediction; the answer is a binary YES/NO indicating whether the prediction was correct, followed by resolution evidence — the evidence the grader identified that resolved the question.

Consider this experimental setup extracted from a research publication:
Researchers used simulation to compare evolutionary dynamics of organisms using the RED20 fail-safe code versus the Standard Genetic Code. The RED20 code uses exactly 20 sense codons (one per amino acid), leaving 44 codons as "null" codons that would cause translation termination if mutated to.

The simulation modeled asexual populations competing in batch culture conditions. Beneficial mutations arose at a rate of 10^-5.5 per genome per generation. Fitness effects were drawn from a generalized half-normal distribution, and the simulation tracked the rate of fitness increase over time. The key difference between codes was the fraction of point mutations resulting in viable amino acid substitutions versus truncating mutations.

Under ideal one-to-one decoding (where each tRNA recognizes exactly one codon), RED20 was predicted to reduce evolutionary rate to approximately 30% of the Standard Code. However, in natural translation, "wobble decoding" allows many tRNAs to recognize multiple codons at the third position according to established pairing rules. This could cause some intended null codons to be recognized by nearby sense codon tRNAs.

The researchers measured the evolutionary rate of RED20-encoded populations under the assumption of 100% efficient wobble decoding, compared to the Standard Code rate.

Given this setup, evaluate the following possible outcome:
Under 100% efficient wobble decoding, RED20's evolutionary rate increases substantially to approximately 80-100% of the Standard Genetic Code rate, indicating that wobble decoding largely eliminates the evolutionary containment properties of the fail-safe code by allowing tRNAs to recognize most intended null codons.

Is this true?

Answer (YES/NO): NO